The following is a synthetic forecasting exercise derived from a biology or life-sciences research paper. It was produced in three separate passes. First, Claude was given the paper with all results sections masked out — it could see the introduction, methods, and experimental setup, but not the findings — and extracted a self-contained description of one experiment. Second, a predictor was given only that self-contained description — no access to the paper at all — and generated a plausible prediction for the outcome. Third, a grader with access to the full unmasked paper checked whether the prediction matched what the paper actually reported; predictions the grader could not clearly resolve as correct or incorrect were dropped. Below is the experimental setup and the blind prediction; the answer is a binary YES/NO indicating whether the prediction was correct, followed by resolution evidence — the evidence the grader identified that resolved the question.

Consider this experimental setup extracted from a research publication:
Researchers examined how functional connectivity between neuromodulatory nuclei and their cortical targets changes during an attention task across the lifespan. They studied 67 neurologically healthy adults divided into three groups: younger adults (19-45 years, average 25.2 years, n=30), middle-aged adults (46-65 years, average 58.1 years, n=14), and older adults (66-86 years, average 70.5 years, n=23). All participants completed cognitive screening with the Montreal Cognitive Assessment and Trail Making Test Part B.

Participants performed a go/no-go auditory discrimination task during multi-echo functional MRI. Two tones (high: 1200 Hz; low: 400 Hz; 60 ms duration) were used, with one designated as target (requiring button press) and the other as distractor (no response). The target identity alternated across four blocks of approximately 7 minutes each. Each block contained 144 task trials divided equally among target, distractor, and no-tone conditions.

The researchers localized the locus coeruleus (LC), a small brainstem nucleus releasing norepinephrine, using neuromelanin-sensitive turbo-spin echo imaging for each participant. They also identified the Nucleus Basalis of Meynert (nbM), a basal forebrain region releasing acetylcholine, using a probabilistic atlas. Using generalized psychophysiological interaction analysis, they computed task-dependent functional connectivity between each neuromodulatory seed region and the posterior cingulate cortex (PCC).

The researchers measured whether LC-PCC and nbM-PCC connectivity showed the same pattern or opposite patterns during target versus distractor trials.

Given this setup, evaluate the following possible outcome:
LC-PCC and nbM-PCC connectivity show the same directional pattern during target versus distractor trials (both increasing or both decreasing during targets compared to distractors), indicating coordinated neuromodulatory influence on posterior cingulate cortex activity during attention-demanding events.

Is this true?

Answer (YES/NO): NO